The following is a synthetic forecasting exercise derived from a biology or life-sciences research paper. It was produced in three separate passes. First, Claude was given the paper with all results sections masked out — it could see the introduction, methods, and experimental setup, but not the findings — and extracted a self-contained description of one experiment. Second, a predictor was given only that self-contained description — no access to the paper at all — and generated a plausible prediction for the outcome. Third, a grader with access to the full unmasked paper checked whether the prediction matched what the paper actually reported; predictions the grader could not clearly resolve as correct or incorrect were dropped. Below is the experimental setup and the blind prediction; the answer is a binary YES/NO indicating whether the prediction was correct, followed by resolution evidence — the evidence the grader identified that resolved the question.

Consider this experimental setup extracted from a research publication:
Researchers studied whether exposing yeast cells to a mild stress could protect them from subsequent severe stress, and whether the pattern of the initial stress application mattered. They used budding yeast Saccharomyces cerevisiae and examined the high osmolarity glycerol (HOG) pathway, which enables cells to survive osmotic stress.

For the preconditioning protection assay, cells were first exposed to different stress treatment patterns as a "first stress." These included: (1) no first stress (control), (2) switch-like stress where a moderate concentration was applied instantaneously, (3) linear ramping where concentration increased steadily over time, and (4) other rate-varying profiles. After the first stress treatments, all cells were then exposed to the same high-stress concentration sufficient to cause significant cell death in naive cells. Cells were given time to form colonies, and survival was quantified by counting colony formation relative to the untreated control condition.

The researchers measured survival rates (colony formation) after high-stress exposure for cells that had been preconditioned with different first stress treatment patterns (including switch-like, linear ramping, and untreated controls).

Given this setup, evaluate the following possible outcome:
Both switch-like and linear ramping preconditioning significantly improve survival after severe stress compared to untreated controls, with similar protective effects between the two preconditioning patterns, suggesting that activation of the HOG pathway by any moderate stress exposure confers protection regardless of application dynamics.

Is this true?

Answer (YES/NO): NO